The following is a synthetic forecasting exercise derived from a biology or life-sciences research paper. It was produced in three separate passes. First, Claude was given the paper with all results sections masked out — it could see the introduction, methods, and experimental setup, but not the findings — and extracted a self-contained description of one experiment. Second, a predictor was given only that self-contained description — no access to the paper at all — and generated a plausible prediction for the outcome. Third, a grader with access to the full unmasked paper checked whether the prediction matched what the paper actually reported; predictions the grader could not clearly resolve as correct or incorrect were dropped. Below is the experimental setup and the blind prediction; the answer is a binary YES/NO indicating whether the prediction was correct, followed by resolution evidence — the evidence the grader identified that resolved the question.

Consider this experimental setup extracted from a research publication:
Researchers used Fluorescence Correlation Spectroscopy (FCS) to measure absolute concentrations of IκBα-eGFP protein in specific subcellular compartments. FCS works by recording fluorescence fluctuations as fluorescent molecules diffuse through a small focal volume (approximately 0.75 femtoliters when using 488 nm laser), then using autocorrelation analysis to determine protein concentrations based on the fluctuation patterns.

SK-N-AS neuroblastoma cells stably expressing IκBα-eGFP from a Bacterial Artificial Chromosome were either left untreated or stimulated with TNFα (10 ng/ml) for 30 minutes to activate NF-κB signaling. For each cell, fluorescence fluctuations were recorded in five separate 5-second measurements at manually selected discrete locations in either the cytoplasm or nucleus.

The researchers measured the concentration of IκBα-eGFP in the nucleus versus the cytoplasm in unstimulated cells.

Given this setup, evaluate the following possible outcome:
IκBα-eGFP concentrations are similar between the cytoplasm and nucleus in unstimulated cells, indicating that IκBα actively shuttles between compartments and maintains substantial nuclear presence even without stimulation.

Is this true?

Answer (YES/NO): NO